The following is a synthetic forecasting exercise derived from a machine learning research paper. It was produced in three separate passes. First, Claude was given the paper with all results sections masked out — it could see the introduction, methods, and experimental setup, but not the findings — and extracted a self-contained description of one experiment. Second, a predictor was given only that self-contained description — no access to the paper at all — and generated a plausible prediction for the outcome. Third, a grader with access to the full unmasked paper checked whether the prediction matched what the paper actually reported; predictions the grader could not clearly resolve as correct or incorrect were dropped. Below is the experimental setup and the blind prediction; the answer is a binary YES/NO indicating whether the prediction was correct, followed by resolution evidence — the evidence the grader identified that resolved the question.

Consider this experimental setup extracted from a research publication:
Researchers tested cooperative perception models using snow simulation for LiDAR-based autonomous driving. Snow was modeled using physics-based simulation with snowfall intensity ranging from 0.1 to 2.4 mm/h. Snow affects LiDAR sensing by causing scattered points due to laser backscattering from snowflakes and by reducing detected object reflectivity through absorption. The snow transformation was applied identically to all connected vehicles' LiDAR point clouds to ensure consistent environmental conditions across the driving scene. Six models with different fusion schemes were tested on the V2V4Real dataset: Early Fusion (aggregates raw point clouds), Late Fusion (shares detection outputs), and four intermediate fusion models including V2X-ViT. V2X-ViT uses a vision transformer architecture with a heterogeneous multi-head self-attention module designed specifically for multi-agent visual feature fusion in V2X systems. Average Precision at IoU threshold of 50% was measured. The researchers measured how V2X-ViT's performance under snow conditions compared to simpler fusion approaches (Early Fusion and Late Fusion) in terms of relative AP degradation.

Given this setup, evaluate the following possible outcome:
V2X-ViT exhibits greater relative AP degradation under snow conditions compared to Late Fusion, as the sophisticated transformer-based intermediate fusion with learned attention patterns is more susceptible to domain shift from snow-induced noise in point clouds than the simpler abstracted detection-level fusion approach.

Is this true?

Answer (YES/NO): YES